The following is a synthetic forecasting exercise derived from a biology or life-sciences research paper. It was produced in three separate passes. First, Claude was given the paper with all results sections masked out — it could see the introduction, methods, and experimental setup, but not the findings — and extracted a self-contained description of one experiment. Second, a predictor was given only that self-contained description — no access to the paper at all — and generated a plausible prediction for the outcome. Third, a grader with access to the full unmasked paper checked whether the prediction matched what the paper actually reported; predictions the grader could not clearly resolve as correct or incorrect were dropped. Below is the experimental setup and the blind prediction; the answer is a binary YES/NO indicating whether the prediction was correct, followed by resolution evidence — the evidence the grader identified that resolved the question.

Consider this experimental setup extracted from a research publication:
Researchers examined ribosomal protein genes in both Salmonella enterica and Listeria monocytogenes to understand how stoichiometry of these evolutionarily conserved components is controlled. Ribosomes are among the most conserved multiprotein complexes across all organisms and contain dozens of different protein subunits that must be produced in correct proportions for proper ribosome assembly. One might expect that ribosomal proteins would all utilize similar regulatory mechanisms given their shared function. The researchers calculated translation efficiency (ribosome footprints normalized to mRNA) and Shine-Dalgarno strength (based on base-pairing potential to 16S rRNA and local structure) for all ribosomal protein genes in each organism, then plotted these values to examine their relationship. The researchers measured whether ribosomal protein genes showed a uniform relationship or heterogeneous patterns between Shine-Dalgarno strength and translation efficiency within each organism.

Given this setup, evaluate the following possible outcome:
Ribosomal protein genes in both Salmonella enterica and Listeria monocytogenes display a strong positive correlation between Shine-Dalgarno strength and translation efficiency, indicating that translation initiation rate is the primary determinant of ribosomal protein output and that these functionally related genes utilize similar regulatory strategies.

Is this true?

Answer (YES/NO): NO